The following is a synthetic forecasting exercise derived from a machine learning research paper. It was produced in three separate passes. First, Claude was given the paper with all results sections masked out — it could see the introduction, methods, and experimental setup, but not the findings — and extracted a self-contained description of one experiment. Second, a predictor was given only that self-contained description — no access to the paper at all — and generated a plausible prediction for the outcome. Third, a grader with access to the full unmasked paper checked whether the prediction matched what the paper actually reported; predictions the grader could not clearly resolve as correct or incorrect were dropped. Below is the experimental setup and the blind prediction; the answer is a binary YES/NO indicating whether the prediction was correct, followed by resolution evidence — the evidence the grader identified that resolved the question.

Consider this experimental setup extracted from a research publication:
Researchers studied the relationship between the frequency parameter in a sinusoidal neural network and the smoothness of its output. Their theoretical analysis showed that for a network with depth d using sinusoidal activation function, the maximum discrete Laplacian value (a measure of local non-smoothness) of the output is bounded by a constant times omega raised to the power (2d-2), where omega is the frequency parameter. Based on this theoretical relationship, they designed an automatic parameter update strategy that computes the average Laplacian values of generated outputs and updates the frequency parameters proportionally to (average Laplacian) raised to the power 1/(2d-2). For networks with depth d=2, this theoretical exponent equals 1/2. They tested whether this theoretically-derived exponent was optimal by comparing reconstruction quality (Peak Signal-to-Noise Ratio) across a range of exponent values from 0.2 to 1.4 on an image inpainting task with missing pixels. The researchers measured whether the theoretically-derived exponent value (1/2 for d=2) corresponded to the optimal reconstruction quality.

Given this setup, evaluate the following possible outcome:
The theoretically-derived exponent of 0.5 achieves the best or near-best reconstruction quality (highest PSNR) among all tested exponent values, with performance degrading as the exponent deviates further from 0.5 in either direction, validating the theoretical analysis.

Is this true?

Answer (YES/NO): YES